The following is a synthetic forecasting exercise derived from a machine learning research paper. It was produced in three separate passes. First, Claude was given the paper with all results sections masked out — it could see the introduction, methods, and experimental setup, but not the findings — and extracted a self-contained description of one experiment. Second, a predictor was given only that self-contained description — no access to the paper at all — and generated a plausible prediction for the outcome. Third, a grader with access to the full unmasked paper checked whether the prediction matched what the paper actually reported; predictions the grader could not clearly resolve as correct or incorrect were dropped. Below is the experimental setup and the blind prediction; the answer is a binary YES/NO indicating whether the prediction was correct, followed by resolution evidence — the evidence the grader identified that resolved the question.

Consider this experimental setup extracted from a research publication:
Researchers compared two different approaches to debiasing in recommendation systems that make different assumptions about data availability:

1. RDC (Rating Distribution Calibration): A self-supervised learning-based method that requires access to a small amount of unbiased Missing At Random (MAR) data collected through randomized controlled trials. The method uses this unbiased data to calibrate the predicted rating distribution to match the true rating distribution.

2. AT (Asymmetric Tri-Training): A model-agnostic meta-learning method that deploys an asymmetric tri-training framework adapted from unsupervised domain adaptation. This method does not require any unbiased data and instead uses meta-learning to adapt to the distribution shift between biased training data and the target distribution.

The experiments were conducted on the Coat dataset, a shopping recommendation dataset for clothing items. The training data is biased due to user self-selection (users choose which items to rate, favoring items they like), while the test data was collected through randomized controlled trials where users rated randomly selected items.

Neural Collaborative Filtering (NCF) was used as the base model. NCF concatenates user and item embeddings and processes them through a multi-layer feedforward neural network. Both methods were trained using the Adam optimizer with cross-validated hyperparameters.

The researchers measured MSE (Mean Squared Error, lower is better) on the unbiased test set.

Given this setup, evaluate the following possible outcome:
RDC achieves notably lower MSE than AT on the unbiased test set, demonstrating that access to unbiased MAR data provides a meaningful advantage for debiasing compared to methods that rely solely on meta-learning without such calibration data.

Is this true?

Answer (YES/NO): NO